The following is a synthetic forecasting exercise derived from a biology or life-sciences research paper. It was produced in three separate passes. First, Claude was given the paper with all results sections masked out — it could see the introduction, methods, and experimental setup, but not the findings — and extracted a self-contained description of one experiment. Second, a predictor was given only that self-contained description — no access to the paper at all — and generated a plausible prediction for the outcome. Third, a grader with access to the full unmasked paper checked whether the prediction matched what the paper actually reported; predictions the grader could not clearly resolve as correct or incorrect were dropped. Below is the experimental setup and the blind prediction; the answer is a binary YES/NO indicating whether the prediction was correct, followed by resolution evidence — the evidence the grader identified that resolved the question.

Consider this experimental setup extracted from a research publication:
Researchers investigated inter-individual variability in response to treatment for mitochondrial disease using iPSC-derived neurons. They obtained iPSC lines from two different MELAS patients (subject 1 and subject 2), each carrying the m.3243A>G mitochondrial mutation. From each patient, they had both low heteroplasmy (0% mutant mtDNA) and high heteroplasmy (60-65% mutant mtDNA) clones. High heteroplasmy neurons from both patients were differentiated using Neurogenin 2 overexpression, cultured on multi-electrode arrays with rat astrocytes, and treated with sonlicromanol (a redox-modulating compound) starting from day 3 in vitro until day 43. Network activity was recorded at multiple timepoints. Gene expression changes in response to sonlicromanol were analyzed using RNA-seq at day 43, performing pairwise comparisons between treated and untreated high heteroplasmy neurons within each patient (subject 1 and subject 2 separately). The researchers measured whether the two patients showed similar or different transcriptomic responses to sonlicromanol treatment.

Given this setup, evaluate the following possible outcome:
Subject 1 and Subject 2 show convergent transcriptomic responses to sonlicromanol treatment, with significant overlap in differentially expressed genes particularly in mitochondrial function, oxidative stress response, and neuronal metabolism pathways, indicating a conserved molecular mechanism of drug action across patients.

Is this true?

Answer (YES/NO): NO